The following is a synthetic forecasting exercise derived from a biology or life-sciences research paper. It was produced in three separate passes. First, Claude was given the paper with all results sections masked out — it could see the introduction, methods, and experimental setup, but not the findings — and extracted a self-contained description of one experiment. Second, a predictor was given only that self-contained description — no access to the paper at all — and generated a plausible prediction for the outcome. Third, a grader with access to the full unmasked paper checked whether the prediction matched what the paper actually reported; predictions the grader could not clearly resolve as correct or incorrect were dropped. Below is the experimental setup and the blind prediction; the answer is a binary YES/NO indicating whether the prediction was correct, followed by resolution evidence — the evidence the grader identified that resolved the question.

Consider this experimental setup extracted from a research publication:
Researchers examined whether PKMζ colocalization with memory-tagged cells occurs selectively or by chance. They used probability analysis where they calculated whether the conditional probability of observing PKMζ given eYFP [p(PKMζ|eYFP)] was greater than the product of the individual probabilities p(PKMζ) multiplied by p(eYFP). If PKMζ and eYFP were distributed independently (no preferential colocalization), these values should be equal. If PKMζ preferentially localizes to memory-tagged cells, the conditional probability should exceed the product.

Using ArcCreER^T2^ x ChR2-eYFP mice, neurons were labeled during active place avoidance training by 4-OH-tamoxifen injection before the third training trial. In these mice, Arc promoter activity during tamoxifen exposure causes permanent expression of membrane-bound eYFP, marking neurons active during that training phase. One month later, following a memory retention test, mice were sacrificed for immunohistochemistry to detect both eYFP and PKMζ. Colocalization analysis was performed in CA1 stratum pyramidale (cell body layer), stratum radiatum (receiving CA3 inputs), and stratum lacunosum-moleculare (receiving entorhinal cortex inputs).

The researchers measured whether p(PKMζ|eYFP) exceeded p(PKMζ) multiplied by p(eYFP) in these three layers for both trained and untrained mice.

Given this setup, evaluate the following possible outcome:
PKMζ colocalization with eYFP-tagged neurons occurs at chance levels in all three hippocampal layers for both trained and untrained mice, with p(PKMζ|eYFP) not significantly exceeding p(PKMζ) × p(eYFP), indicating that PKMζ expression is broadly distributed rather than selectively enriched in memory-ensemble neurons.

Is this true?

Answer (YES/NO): NO